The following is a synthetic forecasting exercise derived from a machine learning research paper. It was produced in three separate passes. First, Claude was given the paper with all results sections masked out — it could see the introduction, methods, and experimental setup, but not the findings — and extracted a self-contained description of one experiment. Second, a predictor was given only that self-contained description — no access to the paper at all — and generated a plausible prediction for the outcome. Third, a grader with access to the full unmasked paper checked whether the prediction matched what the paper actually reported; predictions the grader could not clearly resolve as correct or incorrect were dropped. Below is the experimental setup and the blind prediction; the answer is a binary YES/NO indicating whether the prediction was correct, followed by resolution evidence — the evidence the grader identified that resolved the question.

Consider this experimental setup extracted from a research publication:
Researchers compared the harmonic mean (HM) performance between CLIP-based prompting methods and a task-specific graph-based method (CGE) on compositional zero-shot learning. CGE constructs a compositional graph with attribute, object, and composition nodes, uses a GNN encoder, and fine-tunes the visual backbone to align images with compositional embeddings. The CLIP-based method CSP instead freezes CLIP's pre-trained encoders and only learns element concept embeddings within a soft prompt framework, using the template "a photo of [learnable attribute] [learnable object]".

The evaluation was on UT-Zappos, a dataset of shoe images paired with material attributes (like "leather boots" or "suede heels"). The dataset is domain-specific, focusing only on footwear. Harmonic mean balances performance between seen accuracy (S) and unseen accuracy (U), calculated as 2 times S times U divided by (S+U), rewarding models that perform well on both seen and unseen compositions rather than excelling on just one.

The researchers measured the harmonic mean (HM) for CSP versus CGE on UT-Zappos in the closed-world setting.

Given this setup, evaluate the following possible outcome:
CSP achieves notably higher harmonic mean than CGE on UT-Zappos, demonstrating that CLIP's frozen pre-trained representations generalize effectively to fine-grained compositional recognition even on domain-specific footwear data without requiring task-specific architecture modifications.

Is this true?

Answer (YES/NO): NO